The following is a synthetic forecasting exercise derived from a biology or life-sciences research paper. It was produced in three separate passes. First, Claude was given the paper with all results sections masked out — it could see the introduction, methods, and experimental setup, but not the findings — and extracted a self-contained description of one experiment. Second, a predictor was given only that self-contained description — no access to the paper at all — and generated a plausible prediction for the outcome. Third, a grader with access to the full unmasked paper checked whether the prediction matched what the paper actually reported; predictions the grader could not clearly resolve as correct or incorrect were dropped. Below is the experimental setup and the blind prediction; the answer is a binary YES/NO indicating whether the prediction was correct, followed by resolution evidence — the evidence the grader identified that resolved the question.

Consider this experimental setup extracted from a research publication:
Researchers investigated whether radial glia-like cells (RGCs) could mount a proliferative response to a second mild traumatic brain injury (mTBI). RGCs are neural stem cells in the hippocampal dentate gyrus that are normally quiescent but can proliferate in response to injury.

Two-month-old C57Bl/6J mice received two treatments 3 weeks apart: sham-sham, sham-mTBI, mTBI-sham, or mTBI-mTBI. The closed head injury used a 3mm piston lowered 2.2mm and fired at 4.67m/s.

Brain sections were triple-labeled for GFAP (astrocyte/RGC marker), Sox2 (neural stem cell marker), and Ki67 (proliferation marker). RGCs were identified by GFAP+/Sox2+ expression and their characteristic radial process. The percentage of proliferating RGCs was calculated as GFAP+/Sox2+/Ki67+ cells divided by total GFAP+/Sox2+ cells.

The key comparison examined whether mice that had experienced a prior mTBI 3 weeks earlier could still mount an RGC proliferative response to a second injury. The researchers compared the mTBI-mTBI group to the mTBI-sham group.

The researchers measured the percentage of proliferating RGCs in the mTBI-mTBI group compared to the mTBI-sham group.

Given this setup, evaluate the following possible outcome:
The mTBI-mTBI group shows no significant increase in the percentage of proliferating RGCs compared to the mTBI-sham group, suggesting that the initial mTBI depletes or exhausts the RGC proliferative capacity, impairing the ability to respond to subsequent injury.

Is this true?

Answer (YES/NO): NO